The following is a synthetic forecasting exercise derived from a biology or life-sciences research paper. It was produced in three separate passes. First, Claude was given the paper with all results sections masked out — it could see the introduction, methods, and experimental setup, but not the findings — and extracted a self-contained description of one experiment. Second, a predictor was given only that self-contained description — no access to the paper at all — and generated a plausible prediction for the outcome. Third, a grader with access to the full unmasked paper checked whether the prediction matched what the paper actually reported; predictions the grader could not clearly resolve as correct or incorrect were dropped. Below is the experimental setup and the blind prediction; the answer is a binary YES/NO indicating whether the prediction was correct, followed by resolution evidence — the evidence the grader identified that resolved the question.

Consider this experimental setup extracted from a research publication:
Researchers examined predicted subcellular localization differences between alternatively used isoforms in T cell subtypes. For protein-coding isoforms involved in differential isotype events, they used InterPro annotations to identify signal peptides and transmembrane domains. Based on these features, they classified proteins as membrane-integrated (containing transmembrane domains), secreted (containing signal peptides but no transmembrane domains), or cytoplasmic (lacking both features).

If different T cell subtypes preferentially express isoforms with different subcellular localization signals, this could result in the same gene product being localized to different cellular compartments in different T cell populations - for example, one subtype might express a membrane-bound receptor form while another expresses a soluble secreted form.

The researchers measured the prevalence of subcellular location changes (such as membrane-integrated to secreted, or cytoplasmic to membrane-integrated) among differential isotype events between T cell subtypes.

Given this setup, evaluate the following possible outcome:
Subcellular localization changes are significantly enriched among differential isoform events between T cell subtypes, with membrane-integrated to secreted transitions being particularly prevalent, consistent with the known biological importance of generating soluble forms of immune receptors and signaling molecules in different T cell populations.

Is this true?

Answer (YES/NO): NO